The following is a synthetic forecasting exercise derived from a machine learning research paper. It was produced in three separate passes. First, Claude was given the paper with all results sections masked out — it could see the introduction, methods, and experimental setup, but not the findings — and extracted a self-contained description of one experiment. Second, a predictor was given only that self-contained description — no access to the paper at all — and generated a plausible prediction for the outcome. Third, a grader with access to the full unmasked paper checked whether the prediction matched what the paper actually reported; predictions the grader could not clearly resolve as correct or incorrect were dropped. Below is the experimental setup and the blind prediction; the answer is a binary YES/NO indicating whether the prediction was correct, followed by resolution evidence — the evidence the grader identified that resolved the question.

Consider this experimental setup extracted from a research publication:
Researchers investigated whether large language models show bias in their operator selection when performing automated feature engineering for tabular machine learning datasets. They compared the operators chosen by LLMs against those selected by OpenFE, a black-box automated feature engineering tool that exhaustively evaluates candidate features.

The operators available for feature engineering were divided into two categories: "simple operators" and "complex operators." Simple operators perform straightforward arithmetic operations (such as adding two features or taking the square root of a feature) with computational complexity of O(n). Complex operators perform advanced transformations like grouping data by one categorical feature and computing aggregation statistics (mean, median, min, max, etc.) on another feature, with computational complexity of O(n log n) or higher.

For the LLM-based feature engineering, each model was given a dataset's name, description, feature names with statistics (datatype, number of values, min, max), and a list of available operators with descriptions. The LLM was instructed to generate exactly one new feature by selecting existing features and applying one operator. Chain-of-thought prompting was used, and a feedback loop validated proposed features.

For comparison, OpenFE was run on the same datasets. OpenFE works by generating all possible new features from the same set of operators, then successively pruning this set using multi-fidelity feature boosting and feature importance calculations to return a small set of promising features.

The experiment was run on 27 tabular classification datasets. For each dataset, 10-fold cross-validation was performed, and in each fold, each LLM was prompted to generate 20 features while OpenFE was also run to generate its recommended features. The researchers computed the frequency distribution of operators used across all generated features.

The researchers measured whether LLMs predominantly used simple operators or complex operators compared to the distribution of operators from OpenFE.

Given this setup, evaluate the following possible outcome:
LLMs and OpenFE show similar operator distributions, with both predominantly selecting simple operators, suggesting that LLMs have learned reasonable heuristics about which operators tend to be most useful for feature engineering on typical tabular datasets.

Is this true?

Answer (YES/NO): NO